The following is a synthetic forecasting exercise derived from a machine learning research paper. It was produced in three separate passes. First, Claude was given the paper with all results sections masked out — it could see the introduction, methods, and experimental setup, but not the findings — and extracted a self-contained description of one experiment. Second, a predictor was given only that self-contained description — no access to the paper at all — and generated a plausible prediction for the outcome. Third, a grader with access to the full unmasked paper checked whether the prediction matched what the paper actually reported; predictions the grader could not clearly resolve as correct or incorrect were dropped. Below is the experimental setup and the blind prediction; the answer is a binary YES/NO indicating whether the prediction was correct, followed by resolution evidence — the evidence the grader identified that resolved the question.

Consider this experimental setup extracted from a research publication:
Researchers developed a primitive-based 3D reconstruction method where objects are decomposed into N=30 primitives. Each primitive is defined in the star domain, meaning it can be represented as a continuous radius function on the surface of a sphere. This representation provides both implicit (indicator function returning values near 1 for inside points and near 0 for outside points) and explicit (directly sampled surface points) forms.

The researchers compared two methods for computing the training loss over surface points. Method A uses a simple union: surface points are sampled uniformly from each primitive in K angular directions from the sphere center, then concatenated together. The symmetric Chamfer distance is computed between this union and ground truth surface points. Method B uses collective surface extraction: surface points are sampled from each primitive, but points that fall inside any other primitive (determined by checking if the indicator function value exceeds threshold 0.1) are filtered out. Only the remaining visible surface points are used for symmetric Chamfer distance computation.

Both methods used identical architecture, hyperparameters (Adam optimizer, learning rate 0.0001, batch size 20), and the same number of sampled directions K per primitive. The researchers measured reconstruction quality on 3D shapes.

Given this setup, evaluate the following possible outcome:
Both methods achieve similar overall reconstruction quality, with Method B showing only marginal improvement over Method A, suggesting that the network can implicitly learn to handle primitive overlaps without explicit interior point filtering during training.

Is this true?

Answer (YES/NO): NO